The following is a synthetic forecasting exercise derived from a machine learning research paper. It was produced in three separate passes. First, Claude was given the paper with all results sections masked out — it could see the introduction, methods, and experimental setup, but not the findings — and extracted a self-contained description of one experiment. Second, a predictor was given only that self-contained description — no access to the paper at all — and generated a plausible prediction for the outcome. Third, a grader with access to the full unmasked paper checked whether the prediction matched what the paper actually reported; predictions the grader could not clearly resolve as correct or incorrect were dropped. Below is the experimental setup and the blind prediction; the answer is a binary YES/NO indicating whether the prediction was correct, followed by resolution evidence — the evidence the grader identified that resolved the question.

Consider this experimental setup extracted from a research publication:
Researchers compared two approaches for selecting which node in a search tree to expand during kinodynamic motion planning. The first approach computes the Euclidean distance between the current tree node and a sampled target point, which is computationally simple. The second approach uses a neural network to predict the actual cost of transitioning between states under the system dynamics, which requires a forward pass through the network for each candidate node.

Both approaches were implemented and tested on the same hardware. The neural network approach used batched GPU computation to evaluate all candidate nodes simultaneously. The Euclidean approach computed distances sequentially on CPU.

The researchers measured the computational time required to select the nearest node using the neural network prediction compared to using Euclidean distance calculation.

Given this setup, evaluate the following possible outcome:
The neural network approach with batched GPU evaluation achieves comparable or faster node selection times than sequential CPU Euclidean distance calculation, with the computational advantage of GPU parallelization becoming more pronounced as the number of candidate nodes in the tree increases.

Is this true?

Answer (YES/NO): NO